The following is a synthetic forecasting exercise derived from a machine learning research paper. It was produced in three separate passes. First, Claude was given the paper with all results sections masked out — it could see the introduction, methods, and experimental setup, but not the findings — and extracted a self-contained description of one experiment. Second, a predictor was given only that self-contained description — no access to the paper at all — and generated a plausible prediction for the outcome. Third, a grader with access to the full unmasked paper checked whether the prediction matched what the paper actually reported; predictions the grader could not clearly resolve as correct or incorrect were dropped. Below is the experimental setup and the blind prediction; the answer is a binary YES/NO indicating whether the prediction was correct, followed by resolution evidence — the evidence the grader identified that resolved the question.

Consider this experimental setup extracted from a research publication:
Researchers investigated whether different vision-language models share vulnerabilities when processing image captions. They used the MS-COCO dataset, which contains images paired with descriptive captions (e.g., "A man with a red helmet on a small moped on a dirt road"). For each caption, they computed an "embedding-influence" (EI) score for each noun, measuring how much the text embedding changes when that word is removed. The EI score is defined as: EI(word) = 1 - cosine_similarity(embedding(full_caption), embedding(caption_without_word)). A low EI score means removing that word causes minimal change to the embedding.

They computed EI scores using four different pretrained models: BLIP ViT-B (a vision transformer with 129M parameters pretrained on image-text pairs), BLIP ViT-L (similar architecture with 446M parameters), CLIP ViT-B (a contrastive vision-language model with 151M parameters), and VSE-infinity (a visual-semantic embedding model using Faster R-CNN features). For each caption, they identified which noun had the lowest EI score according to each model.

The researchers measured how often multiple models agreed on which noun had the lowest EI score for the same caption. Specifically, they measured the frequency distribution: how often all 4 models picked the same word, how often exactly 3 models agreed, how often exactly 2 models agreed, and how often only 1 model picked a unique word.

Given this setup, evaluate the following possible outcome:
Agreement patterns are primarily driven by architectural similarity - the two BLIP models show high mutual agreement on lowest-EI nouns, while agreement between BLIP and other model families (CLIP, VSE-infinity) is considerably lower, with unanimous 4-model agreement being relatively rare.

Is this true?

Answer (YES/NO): NO